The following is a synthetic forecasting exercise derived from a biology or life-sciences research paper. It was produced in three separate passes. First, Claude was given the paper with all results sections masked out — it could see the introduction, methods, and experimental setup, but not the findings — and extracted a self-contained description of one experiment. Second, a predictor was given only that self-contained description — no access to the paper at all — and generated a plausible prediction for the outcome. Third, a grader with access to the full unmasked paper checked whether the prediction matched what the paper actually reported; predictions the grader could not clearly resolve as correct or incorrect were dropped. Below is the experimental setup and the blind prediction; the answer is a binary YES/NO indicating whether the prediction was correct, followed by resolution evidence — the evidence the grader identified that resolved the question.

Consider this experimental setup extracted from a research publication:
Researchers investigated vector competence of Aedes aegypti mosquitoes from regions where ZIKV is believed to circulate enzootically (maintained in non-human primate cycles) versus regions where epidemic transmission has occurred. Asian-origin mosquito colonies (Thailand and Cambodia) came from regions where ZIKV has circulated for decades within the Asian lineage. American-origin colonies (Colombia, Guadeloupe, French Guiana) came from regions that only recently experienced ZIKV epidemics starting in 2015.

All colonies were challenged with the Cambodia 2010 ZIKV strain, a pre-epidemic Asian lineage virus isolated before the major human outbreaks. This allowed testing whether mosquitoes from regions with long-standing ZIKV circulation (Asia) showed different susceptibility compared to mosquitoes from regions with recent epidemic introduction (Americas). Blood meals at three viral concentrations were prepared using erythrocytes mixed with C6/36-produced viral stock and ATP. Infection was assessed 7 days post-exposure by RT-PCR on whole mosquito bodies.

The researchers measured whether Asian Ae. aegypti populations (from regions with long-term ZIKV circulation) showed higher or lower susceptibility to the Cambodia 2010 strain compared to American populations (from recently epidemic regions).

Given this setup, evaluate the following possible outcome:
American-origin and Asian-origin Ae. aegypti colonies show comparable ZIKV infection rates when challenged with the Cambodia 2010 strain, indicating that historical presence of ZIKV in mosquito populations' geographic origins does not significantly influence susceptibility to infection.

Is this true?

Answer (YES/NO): YES